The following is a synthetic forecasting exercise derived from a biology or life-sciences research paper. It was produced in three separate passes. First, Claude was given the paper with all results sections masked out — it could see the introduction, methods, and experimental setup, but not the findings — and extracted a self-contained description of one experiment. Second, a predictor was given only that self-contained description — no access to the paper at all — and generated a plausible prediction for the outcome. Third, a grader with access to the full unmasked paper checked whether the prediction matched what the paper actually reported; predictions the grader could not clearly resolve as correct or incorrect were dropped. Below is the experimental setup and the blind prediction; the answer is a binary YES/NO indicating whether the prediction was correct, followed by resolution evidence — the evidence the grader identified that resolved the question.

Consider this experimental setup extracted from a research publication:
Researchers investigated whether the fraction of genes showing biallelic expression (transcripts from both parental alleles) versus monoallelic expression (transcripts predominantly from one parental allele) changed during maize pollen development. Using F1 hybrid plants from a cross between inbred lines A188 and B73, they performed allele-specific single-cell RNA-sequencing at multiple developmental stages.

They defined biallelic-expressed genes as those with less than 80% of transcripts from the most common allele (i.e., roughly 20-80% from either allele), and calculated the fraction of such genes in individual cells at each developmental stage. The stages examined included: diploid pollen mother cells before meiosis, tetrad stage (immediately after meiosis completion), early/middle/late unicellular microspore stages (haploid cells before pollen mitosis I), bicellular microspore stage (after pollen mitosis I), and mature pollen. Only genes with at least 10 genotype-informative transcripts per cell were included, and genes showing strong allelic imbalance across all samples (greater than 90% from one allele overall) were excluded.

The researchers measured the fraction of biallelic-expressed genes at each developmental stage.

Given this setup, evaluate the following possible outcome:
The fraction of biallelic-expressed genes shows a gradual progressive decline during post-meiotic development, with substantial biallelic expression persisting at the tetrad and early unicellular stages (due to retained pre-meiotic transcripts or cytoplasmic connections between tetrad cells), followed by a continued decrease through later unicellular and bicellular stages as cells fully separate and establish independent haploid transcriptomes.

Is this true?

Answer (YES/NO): NO